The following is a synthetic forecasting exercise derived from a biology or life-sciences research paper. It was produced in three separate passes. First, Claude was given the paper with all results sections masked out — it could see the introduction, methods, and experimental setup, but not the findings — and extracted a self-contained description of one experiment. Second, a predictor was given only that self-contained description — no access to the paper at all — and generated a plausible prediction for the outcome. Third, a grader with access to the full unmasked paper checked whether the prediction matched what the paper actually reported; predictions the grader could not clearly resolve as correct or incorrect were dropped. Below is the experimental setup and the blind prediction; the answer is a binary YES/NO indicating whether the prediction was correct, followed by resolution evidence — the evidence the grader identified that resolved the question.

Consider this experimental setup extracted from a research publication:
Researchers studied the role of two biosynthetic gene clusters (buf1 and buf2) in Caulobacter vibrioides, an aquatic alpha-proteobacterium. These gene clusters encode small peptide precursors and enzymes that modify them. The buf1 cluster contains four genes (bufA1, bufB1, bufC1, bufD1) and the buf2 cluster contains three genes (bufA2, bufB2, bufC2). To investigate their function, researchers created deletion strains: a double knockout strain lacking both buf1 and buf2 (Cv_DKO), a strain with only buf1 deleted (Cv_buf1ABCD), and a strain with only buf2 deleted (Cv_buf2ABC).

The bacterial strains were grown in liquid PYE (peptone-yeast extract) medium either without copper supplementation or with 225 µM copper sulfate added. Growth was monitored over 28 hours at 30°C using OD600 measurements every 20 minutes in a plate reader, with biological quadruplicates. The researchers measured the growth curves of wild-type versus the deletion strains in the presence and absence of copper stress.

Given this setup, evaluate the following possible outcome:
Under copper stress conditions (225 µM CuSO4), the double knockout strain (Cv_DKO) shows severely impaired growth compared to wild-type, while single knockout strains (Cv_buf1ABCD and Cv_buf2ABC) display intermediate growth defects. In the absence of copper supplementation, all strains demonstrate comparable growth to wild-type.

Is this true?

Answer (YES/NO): NO